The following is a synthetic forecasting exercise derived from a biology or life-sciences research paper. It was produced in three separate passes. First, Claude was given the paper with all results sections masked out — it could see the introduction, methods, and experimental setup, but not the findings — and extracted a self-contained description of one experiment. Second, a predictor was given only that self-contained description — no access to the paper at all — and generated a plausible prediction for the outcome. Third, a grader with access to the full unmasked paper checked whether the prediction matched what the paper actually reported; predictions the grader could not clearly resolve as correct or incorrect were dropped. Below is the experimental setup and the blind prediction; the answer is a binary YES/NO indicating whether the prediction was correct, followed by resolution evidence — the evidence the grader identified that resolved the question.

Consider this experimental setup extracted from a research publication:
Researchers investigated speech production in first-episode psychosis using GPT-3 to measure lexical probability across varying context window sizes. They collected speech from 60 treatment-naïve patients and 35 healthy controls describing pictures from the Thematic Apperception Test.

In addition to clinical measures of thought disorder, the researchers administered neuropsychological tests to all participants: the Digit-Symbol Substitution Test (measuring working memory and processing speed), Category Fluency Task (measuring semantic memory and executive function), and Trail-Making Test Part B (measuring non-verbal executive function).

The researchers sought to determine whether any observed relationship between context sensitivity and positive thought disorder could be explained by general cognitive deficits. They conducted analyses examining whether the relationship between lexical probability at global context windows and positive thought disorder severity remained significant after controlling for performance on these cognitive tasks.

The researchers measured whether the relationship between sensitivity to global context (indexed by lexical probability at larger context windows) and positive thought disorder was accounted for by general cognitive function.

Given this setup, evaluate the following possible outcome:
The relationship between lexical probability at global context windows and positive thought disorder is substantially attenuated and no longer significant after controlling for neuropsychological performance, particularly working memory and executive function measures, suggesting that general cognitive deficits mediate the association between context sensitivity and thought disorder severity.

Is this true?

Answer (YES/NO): NO